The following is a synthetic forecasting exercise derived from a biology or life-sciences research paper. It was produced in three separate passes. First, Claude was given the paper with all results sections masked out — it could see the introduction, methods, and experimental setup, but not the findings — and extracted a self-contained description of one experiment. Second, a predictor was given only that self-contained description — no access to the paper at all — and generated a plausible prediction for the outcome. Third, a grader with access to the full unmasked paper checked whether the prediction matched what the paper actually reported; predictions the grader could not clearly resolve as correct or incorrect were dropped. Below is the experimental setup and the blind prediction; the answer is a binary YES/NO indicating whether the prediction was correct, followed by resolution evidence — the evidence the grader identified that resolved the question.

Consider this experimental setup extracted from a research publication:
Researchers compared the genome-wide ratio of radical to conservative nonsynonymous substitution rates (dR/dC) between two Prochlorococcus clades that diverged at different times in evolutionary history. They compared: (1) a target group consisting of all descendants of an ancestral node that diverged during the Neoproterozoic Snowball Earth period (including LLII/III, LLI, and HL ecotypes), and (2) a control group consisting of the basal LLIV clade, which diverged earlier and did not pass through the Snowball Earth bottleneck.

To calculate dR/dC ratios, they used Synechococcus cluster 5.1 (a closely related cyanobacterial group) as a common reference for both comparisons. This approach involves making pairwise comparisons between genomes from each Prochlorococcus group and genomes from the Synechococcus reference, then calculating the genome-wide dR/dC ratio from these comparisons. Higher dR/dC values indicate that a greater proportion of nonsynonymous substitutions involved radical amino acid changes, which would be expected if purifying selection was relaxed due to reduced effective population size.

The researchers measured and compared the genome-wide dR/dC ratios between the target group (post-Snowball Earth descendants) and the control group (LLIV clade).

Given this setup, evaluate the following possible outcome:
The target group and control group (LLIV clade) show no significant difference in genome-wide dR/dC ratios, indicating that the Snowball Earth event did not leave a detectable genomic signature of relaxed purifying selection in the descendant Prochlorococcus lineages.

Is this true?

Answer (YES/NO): NO